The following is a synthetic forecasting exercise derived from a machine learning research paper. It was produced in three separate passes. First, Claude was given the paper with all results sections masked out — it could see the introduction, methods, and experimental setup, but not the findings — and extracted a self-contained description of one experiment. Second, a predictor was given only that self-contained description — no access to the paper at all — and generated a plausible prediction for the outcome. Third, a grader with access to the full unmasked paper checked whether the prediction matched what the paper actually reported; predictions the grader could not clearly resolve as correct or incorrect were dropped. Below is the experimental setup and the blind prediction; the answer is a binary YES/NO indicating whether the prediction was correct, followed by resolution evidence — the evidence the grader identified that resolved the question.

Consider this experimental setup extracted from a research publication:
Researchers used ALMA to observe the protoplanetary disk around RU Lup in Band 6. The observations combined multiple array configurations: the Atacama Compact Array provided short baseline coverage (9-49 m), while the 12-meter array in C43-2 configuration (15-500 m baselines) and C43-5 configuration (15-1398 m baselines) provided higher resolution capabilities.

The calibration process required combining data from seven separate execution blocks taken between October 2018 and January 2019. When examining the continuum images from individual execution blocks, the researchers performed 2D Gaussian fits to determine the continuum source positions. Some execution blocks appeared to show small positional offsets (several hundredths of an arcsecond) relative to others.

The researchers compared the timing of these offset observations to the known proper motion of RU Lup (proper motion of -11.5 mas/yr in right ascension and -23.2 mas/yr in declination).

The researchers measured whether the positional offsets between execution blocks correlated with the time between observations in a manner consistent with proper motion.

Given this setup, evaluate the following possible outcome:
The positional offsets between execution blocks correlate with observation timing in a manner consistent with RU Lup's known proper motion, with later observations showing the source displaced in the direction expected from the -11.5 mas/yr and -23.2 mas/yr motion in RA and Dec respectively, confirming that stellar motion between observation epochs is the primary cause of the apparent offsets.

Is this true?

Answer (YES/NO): NO